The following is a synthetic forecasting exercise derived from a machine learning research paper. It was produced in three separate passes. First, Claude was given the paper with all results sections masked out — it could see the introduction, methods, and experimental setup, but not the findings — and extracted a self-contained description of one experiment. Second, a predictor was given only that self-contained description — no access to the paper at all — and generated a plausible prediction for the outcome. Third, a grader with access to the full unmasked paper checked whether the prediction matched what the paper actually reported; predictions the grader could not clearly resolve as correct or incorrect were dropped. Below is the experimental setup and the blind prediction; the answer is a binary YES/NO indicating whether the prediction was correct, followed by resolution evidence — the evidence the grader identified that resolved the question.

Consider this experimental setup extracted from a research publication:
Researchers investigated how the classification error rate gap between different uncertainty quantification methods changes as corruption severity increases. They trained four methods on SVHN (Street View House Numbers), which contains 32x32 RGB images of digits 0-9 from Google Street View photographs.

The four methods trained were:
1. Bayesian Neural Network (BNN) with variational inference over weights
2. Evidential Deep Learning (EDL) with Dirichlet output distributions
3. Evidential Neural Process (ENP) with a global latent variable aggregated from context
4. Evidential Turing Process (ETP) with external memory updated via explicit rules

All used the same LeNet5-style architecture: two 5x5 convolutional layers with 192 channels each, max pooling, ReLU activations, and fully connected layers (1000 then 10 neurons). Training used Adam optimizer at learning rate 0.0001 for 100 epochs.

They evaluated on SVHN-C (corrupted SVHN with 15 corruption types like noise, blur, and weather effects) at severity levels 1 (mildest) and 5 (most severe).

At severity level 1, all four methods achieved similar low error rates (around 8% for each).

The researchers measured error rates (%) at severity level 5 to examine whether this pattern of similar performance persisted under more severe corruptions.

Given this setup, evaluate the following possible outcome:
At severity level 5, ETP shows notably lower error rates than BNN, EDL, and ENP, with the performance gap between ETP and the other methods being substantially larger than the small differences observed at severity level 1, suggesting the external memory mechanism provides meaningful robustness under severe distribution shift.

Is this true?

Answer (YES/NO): NO